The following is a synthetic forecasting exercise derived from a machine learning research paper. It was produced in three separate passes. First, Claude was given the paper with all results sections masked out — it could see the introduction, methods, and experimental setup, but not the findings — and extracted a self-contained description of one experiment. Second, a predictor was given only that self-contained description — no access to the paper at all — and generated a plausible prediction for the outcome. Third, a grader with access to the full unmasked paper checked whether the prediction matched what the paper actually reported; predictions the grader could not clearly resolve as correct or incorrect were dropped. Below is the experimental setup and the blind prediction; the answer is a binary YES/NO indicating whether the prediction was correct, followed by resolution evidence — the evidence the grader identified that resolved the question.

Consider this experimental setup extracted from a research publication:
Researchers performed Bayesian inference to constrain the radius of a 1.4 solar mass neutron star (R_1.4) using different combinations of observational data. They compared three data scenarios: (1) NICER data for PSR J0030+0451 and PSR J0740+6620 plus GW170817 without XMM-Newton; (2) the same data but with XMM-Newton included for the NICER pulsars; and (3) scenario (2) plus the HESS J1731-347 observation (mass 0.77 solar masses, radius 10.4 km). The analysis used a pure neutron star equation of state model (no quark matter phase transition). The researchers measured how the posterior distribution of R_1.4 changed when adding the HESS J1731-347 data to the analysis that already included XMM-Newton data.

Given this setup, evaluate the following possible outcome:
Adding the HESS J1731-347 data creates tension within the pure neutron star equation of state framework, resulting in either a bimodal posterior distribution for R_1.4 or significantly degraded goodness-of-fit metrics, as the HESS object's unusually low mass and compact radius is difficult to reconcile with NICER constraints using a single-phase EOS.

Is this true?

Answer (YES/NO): NO